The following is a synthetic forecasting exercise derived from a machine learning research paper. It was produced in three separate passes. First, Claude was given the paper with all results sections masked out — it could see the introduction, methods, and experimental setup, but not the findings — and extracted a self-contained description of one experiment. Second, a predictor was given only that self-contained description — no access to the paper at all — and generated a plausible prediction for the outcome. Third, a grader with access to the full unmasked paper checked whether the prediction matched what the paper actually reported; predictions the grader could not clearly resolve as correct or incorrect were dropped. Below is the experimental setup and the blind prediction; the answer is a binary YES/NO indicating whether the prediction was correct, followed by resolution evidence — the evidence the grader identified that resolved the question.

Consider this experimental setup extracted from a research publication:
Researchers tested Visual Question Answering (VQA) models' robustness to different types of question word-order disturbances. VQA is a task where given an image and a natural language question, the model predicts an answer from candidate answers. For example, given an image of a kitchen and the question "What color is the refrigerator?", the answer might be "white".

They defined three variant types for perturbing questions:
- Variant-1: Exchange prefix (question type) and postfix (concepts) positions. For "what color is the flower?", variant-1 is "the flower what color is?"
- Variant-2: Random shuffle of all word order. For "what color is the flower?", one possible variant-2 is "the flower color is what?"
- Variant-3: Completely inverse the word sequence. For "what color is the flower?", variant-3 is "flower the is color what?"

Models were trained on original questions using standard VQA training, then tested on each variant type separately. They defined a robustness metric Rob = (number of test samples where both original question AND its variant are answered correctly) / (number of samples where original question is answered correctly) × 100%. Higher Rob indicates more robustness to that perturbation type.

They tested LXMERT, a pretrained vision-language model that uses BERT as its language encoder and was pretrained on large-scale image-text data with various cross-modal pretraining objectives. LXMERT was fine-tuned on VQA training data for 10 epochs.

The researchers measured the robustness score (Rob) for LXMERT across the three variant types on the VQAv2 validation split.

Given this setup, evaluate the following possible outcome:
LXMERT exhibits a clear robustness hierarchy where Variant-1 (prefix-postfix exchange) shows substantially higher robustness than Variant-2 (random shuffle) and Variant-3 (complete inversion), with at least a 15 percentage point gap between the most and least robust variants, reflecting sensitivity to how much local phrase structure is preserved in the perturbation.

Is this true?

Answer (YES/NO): NO